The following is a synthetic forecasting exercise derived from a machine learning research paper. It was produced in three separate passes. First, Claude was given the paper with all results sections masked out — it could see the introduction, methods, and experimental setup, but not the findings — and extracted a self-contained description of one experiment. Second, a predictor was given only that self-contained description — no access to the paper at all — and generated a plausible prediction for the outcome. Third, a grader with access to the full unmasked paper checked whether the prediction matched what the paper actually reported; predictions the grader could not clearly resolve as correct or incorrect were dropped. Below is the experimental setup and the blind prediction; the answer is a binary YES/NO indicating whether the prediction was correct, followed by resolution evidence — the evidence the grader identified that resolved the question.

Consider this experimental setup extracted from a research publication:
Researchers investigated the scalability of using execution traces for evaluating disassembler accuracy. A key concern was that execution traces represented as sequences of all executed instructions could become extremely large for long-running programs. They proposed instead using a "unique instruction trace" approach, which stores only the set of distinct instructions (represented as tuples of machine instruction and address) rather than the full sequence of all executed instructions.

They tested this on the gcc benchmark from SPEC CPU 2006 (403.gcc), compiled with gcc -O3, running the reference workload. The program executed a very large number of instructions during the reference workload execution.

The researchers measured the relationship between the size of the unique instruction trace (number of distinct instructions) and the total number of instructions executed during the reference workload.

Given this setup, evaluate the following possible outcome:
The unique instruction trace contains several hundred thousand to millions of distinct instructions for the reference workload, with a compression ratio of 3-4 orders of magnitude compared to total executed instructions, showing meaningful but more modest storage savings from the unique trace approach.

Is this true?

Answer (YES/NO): NO